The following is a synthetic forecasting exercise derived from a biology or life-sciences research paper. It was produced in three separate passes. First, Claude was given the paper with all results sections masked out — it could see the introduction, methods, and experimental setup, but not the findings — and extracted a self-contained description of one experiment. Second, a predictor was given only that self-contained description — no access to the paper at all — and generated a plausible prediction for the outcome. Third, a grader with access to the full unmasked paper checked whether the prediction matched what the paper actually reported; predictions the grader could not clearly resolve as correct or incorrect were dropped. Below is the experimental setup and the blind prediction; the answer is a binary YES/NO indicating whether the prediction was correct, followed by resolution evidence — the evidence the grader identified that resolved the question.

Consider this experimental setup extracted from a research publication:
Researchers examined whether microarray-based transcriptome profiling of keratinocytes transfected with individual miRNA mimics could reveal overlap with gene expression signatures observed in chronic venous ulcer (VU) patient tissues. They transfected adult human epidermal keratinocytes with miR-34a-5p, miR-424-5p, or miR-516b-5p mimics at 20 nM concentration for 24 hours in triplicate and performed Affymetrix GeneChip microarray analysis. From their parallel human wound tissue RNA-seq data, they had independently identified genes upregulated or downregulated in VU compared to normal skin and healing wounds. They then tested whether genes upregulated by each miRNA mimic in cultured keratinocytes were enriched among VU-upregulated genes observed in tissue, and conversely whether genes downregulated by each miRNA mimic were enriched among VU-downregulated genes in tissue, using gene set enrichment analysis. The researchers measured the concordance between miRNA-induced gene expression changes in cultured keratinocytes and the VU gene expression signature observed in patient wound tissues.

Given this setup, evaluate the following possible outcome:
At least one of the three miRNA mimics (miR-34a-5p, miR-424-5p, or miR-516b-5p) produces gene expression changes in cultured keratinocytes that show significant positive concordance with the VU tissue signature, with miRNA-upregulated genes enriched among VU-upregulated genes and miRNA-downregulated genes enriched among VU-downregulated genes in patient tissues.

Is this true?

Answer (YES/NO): YES